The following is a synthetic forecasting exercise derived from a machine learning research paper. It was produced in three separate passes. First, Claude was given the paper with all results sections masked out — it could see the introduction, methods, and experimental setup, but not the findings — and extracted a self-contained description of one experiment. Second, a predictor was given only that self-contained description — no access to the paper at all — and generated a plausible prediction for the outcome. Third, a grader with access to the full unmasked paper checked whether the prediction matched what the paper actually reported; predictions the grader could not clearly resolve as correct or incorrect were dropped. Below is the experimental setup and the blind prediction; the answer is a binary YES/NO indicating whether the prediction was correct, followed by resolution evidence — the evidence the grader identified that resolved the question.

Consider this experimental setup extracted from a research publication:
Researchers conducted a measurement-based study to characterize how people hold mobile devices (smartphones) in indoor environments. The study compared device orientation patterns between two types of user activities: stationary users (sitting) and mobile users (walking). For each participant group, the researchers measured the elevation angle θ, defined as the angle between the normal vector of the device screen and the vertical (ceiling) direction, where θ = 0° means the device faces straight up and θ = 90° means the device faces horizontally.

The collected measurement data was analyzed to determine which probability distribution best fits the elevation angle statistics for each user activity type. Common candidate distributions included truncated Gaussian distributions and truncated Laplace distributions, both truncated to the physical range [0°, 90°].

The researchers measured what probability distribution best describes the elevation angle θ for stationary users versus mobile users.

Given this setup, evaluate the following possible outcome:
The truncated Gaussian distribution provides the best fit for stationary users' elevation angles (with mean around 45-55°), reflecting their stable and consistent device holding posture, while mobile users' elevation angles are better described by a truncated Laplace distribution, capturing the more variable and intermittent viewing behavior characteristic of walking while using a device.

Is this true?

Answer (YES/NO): NO